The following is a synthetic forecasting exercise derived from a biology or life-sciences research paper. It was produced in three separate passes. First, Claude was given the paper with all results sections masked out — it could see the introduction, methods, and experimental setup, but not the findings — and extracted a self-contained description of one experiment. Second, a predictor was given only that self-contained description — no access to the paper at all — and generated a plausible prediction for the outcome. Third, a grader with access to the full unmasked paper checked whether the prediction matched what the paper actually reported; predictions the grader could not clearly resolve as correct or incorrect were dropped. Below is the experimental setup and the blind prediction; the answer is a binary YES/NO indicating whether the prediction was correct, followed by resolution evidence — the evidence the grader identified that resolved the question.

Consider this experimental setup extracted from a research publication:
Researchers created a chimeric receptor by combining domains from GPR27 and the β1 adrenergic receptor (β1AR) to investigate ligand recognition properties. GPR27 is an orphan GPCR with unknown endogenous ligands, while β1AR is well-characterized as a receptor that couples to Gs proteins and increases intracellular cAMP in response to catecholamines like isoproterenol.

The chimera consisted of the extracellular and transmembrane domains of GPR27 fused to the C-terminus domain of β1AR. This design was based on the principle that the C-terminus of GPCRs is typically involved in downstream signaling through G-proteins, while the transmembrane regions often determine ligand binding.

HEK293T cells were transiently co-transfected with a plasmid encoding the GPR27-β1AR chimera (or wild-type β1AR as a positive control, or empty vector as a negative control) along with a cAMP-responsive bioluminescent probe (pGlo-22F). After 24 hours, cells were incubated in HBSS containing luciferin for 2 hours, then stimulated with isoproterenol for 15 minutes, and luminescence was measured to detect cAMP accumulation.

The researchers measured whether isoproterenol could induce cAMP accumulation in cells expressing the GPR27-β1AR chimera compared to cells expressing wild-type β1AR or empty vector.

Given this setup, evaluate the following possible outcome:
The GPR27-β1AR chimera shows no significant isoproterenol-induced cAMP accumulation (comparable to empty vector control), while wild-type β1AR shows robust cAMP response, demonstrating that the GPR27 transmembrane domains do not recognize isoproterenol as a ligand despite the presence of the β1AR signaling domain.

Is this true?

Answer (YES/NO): NO